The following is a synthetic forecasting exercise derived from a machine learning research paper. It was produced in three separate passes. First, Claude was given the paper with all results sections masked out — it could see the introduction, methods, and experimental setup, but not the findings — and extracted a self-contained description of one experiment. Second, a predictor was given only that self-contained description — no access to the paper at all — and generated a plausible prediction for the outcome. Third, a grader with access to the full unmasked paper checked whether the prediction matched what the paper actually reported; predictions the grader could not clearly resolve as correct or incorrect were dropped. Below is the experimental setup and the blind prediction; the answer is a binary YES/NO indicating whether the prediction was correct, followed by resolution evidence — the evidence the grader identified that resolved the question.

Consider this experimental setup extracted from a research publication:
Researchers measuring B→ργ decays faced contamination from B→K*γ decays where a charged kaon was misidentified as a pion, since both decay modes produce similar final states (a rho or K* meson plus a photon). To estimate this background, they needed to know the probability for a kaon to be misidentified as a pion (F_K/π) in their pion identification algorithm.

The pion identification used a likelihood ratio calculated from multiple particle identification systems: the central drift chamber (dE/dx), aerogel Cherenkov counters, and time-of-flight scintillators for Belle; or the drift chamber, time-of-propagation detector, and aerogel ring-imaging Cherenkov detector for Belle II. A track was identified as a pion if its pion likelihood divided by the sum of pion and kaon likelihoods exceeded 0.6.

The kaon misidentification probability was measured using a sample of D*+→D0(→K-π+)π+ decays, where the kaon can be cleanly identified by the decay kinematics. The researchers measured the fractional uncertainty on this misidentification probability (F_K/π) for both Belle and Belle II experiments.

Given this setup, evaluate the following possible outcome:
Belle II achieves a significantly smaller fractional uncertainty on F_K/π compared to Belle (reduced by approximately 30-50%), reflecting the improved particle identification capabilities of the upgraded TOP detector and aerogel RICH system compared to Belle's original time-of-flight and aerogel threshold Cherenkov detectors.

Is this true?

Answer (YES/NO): NO